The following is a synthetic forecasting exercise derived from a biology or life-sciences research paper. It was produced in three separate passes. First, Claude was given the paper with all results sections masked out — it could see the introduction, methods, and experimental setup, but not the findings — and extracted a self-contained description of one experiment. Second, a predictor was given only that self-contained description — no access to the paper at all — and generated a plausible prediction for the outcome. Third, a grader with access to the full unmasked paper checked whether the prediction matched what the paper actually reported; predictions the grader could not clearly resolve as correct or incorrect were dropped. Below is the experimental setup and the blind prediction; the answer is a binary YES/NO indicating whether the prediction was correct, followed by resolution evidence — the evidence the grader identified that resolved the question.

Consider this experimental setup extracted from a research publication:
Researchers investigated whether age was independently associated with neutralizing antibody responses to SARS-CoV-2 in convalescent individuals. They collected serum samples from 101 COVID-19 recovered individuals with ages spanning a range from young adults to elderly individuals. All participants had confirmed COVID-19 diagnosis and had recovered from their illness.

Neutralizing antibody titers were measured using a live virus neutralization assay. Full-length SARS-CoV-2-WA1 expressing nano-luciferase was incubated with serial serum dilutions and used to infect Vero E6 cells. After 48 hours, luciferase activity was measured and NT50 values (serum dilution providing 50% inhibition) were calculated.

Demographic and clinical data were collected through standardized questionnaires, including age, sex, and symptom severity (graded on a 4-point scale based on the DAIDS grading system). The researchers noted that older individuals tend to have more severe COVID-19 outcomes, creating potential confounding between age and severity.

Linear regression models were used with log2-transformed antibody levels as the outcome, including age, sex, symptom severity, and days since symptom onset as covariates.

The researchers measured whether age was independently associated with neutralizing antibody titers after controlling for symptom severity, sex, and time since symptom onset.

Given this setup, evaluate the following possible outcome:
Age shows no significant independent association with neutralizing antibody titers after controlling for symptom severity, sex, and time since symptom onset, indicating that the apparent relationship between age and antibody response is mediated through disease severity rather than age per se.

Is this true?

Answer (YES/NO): NO